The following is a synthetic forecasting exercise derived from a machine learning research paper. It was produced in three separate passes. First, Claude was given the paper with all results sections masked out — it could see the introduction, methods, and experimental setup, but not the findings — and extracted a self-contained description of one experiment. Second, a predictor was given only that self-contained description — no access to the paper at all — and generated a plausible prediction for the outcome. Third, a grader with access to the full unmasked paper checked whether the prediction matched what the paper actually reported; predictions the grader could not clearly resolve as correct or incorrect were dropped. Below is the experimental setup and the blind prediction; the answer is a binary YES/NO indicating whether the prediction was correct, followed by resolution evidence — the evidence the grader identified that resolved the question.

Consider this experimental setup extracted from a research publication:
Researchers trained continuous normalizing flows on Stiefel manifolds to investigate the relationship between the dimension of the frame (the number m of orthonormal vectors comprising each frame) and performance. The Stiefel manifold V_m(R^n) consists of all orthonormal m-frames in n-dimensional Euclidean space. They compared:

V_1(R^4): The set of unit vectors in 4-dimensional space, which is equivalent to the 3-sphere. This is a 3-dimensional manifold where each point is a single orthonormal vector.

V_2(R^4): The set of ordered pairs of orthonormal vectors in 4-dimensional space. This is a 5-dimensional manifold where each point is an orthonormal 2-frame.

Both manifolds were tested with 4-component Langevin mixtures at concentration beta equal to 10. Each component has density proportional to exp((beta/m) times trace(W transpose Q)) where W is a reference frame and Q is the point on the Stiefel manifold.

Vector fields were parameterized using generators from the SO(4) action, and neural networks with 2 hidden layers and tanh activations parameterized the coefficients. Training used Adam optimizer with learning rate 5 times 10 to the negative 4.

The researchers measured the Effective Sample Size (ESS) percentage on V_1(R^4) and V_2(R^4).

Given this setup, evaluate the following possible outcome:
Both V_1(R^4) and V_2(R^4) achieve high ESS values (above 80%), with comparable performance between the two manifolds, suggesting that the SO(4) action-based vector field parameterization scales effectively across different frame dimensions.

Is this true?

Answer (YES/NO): YES